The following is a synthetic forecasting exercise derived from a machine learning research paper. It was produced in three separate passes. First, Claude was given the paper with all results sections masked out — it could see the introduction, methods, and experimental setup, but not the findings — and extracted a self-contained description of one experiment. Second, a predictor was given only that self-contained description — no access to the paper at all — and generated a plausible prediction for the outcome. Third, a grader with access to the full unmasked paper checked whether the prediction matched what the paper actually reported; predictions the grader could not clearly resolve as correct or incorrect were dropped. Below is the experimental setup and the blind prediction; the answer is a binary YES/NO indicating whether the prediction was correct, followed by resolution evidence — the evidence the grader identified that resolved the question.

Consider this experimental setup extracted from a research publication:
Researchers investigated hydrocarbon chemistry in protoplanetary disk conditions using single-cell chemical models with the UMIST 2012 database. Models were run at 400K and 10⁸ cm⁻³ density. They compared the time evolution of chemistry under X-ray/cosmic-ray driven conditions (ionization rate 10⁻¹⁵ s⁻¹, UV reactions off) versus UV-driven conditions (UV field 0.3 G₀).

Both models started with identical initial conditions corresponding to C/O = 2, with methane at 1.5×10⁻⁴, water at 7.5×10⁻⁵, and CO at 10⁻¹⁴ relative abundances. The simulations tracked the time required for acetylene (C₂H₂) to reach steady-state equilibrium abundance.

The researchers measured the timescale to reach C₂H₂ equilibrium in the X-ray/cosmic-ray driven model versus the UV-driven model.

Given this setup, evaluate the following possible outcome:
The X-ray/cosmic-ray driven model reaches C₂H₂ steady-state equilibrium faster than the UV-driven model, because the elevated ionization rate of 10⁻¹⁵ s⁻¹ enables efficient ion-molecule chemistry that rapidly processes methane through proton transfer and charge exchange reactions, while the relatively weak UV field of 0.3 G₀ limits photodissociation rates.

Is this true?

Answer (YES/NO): NO